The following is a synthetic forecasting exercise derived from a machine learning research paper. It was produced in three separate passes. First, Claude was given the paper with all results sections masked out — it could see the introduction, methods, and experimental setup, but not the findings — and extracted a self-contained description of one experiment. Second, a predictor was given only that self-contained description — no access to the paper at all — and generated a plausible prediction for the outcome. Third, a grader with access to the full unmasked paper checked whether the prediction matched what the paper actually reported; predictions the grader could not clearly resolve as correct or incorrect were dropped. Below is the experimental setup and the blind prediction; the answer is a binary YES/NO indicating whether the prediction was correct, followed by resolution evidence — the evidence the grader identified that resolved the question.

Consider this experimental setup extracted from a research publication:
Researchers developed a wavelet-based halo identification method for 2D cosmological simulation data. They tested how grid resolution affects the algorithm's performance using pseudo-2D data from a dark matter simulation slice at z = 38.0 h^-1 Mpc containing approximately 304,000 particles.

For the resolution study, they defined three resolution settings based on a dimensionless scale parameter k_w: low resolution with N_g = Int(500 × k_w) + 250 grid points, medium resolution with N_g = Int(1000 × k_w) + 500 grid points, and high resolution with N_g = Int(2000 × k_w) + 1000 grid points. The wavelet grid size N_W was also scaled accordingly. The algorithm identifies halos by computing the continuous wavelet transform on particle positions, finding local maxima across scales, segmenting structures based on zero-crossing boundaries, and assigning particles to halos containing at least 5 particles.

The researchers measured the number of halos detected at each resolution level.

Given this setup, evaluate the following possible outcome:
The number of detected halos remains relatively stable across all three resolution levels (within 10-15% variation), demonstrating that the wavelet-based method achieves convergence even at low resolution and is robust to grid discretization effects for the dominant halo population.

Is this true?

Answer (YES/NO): NO